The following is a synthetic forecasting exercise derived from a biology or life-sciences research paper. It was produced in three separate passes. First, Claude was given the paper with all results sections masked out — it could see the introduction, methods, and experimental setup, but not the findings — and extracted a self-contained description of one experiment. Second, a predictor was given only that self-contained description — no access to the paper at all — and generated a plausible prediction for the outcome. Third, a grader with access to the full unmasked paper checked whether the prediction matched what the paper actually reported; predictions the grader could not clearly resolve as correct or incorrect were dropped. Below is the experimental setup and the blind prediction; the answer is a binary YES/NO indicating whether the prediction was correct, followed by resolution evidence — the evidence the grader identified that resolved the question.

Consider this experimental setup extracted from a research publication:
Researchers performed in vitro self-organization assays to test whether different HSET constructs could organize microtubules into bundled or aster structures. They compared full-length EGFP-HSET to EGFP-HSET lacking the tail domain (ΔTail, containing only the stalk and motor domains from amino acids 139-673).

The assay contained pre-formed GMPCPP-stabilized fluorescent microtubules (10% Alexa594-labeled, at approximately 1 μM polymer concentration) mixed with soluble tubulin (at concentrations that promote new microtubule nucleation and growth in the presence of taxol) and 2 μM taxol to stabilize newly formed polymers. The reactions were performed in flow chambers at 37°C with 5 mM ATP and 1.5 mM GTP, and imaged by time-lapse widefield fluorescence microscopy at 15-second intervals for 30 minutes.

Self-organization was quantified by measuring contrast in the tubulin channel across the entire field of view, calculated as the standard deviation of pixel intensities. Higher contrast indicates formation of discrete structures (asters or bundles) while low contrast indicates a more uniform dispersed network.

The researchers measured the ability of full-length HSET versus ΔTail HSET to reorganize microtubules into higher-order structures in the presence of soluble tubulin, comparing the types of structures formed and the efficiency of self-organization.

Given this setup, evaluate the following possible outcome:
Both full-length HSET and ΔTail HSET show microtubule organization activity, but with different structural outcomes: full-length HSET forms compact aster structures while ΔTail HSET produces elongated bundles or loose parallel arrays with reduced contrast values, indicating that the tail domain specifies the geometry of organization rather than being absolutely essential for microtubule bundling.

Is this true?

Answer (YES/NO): NO